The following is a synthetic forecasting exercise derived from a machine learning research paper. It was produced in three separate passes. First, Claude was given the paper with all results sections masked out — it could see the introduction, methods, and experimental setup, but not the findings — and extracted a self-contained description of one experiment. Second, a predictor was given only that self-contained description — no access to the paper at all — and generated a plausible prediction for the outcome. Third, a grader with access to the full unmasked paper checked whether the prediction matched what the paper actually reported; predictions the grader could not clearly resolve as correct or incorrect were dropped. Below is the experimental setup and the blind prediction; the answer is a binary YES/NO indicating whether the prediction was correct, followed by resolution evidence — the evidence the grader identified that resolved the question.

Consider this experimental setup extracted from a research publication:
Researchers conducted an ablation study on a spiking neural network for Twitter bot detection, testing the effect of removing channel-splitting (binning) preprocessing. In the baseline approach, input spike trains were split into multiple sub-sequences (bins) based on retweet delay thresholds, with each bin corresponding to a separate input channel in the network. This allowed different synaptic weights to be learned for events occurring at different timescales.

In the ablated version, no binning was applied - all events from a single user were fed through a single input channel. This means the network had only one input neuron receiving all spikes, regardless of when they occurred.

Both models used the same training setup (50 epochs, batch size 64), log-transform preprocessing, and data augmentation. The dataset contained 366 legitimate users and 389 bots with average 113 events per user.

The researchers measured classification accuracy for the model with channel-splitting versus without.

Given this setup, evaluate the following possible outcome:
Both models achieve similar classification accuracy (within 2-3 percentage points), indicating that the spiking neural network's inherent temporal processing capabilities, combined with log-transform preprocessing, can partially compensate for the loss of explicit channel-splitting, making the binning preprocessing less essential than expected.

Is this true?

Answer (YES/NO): NO